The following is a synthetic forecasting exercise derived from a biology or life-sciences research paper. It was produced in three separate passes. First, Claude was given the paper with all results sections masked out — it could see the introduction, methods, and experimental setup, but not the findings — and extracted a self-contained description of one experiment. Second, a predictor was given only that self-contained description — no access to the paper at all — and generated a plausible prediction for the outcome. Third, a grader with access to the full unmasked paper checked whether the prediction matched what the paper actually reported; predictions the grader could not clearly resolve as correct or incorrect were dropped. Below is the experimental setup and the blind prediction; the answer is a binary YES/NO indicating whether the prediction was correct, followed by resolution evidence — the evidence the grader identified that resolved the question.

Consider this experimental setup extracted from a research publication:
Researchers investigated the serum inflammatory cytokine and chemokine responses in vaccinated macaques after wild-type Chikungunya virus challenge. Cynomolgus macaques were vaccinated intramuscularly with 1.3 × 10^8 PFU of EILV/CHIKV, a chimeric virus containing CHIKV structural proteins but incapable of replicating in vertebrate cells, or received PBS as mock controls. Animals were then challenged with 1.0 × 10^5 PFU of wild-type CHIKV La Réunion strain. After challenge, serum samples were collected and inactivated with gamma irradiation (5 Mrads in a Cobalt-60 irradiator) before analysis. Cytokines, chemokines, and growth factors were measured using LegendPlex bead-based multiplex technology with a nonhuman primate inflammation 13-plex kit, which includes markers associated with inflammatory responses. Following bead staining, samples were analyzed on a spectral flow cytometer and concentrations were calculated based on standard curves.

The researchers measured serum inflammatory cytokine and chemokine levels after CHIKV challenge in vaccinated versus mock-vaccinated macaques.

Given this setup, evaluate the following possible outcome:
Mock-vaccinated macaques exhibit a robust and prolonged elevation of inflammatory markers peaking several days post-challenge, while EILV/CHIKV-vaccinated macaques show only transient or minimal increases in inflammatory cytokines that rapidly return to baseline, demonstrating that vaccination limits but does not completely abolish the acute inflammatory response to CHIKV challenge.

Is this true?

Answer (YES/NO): NO